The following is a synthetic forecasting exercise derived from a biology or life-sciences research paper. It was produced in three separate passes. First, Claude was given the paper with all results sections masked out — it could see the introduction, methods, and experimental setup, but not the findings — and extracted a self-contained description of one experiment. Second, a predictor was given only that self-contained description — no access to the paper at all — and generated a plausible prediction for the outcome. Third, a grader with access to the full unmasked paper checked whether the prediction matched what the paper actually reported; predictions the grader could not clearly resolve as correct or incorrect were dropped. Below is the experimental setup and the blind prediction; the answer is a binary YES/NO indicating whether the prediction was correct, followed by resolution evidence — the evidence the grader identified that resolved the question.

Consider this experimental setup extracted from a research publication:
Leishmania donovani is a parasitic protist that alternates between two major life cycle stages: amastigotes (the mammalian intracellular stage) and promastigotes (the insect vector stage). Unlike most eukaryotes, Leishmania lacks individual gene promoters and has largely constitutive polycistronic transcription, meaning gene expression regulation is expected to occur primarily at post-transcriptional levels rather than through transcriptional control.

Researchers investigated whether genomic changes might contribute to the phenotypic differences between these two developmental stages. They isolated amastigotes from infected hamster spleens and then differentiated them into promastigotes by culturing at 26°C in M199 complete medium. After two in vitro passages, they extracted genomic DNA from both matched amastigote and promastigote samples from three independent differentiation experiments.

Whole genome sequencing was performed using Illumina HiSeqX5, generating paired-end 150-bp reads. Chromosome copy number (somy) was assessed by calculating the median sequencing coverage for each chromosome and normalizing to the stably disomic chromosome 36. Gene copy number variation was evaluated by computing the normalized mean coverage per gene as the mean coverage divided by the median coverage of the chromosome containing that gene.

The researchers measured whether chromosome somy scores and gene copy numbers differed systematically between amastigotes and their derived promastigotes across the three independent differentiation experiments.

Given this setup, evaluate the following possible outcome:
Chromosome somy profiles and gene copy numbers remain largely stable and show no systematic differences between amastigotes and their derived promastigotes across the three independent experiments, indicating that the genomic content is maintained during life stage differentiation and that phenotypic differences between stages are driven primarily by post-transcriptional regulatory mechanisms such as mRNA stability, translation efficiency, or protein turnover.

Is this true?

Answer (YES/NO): YES